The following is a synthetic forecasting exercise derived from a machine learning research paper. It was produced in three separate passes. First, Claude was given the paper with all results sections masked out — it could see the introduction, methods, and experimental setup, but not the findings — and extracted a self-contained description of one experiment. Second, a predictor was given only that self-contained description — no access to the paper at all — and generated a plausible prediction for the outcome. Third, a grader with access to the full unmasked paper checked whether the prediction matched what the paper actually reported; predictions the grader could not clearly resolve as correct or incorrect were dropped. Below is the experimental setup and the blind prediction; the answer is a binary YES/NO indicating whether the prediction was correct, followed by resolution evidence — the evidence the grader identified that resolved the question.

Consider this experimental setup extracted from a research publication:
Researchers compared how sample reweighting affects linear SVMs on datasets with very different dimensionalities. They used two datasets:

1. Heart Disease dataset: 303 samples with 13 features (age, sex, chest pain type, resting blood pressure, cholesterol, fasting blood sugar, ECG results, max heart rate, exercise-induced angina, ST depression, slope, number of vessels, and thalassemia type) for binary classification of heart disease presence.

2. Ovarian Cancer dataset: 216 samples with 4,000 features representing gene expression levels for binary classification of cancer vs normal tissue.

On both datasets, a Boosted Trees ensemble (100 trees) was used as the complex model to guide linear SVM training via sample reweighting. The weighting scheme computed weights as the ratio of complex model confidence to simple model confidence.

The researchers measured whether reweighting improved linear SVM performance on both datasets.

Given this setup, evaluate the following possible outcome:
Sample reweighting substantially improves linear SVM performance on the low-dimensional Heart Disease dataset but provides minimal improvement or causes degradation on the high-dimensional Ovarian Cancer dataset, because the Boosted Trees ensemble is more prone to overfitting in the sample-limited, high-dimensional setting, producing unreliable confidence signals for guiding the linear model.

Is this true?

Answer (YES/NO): NO